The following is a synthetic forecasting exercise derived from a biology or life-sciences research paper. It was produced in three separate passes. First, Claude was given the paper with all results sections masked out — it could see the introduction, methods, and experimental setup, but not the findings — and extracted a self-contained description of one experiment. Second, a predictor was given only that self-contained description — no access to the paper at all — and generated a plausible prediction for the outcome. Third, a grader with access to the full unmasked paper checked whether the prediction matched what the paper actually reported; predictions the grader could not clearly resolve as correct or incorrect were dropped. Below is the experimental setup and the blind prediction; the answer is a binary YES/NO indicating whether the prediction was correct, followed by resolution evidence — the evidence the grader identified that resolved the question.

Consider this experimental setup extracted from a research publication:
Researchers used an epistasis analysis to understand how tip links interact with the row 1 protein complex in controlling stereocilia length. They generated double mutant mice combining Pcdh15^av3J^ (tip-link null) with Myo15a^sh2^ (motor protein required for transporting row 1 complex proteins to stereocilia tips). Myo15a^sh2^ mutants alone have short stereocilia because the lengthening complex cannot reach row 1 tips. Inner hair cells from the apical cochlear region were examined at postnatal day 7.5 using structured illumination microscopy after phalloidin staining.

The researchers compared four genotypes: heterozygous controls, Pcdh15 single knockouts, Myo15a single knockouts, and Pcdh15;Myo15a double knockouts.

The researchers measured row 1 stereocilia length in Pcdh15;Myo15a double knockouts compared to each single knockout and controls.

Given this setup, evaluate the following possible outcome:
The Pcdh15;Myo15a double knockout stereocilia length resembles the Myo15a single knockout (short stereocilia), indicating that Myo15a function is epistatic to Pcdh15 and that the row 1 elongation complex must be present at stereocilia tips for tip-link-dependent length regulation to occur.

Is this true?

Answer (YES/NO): YES